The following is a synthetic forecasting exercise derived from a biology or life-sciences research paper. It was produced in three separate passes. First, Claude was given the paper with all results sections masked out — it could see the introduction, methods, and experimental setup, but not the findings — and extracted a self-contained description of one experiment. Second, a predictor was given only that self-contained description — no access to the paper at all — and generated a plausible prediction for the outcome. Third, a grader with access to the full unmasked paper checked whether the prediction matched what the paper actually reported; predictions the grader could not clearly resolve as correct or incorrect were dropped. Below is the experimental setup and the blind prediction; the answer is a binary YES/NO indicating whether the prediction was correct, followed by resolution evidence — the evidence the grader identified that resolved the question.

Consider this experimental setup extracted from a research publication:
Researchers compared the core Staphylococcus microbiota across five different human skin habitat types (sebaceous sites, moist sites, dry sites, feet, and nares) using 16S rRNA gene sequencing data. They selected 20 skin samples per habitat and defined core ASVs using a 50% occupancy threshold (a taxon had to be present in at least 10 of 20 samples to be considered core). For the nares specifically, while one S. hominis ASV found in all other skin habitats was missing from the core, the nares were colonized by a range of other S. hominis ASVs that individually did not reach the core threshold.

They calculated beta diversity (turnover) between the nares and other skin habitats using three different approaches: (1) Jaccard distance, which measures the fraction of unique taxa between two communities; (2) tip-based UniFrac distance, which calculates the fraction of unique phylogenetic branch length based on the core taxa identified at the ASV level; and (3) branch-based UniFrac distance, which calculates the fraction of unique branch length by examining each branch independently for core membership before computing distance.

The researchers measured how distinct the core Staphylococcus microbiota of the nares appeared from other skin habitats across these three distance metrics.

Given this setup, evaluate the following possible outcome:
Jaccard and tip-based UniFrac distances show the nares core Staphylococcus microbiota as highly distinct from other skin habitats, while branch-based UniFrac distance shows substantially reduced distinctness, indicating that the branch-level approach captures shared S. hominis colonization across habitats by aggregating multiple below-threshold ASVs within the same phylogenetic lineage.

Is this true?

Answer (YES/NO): NO